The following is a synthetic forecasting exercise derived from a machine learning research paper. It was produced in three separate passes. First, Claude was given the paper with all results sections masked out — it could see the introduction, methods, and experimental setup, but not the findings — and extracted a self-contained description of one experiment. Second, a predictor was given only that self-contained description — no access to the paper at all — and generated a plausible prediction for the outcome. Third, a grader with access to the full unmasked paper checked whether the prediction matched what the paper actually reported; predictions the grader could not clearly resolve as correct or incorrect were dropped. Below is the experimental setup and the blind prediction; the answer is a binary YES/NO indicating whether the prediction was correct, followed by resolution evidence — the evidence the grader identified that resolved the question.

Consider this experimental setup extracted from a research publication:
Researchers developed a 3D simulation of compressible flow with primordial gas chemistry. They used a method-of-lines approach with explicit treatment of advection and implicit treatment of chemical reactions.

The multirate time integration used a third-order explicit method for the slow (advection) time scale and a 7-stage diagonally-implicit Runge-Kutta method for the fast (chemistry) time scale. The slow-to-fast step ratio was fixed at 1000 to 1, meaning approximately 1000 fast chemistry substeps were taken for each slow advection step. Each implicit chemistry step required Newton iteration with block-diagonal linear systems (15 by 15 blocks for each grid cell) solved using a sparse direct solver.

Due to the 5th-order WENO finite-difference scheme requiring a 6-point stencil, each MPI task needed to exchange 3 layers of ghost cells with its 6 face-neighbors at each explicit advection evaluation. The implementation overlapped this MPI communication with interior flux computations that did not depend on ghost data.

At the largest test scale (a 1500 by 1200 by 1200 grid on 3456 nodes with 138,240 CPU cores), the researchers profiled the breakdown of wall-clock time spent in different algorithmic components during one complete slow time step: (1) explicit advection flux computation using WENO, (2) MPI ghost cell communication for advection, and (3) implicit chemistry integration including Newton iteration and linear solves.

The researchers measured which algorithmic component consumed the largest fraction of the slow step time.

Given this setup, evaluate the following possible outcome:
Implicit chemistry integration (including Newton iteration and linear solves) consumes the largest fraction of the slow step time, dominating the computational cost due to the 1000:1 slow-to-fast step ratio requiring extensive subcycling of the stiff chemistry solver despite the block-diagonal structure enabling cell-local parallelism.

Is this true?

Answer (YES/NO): YES